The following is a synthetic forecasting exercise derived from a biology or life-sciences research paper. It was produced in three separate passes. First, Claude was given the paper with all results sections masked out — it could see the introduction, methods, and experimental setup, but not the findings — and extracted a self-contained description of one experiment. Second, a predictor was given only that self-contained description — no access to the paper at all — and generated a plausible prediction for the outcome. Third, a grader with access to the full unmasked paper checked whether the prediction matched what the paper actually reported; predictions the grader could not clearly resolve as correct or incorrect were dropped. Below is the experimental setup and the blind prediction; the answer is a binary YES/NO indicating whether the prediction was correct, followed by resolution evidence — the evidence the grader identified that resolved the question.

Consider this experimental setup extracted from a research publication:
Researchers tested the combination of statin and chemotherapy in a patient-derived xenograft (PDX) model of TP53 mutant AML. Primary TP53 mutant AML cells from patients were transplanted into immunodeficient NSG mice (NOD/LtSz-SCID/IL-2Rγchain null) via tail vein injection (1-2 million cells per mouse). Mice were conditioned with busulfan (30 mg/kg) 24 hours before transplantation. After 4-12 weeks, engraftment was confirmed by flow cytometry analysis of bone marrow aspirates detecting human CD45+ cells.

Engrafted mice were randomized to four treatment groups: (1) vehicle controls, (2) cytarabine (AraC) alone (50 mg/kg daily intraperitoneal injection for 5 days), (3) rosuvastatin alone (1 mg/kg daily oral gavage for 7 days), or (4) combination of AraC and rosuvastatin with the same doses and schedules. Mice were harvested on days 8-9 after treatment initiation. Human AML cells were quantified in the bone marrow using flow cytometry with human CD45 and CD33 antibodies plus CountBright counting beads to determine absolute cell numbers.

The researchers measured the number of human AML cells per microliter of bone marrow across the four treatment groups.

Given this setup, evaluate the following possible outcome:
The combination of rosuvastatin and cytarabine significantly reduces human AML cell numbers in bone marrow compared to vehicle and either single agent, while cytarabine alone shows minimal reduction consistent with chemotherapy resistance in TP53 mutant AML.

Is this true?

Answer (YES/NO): YES